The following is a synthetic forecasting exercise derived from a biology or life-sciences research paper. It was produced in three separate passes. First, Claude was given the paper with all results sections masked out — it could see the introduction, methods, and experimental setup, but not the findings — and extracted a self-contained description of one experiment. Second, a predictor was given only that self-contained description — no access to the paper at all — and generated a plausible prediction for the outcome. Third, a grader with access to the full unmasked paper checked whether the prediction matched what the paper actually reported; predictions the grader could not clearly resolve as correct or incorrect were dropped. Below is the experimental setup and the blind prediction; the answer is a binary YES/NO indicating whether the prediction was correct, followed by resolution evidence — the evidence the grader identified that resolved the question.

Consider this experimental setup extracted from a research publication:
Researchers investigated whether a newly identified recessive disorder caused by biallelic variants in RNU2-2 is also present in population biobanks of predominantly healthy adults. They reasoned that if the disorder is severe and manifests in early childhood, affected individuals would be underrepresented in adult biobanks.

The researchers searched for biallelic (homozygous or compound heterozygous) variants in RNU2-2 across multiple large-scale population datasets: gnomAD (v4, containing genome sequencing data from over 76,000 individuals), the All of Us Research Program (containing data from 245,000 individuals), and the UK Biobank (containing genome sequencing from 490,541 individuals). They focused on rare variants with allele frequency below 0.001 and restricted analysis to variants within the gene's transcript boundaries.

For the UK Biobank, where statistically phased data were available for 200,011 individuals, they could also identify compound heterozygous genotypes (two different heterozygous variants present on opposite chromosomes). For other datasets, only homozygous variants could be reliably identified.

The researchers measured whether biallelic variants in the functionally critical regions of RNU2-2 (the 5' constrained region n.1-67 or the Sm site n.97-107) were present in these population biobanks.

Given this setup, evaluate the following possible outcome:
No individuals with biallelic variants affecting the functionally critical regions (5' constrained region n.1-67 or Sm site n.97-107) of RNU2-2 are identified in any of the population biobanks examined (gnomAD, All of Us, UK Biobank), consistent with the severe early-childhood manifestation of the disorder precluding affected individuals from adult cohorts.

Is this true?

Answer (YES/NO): NO